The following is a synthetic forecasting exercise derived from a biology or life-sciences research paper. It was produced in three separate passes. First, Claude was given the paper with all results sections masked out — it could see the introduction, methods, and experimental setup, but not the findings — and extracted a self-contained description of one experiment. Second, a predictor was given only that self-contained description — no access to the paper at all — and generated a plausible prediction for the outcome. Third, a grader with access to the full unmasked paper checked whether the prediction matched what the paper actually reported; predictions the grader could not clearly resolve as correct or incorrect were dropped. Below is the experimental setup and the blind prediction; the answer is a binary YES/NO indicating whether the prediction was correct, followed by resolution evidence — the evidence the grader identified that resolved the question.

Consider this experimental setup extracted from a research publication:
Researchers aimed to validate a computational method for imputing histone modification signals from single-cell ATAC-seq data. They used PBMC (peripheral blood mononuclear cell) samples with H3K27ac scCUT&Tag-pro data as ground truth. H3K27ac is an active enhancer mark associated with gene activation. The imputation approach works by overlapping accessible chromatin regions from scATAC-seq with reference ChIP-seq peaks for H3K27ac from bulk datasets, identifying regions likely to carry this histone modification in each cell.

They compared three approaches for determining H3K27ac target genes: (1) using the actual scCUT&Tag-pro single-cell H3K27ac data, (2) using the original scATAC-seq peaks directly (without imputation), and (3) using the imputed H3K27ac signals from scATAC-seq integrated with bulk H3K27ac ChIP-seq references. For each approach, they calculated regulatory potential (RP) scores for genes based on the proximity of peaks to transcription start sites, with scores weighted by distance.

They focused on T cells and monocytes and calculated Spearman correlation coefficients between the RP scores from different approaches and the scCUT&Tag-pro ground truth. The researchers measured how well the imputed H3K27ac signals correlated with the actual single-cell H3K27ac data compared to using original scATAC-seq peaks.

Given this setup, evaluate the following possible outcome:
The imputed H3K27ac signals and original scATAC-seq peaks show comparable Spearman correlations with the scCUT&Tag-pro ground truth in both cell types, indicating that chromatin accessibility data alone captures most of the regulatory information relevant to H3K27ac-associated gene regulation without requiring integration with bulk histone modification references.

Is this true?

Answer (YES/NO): NO